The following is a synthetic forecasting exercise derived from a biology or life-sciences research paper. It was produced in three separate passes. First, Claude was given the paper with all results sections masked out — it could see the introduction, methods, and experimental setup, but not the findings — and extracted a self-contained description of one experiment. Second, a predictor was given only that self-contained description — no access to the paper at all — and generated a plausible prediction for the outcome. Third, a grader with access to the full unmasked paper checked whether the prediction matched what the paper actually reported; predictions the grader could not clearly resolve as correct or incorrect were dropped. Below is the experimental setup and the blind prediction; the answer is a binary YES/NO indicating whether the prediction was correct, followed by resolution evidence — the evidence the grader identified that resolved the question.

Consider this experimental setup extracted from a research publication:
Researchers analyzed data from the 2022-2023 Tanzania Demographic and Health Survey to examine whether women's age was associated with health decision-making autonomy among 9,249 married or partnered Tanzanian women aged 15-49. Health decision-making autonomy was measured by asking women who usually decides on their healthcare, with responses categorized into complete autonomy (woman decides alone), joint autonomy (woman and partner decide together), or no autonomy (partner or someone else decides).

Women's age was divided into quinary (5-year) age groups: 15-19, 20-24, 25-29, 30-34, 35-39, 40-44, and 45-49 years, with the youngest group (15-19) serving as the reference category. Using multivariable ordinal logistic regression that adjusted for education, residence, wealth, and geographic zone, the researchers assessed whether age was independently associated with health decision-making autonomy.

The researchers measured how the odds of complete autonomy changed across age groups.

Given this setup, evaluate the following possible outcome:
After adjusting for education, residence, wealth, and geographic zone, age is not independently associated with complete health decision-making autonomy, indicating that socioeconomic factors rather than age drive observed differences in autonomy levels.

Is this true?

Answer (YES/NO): NO